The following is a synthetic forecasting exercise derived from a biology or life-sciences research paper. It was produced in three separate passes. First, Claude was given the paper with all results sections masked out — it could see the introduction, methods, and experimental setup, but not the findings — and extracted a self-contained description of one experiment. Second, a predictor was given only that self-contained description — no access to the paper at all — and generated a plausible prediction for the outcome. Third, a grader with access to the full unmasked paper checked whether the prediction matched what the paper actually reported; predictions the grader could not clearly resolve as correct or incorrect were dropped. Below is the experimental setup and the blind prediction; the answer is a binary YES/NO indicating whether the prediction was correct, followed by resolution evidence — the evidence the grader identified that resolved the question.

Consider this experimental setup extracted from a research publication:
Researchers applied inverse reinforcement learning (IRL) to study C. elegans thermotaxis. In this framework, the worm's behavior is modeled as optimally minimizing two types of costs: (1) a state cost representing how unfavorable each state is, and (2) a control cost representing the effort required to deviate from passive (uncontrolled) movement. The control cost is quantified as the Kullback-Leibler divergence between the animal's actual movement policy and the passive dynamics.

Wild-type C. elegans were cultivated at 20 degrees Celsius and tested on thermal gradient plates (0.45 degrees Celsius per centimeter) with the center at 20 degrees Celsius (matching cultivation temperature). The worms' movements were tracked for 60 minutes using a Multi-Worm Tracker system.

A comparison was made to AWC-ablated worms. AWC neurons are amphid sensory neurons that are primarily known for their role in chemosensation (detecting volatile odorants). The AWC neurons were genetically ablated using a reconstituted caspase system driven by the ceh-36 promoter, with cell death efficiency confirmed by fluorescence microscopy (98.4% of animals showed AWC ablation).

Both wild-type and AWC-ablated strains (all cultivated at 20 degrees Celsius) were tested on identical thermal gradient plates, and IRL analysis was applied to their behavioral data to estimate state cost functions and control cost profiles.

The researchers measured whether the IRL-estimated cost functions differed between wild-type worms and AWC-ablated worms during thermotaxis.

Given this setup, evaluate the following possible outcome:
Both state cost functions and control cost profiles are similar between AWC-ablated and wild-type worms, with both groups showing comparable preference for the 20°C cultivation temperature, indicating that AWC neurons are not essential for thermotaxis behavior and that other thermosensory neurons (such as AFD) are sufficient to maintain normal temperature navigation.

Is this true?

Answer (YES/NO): YES